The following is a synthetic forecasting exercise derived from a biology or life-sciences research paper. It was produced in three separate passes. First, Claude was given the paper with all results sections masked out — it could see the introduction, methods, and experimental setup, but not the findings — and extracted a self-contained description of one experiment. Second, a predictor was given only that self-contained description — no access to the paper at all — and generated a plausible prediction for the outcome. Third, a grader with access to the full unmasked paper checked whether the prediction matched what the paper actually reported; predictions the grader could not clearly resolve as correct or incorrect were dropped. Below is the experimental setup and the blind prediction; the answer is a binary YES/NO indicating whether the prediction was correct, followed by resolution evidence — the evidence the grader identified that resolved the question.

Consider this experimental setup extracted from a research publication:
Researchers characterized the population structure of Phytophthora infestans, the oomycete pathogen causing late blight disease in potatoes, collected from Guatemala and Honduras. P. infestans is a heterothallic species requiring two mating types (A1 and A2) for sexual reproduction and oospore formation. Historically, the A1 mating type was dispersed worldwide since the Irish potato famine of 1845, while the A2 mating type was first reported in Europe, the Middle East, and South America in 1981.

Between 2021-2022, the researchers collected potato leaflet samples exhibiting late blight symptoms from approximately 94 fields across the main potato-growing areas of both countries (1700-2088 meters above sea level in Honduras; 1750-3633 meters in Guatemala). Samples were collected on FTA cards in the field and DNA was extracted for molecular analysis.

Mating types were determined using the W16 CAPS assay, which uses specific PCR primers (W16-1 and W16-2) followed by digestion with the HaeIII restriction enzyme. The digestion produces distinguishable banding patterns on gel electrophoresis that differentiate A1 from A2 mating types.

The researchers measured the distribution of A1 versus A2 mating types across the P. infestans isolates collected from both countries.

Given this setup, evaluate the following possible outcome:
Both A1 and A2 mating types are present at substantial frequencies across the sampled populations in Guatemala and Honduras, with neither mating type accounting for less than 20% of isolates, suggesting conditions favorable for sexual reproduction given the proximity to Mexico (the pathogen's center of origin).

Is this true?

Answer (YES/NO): NO